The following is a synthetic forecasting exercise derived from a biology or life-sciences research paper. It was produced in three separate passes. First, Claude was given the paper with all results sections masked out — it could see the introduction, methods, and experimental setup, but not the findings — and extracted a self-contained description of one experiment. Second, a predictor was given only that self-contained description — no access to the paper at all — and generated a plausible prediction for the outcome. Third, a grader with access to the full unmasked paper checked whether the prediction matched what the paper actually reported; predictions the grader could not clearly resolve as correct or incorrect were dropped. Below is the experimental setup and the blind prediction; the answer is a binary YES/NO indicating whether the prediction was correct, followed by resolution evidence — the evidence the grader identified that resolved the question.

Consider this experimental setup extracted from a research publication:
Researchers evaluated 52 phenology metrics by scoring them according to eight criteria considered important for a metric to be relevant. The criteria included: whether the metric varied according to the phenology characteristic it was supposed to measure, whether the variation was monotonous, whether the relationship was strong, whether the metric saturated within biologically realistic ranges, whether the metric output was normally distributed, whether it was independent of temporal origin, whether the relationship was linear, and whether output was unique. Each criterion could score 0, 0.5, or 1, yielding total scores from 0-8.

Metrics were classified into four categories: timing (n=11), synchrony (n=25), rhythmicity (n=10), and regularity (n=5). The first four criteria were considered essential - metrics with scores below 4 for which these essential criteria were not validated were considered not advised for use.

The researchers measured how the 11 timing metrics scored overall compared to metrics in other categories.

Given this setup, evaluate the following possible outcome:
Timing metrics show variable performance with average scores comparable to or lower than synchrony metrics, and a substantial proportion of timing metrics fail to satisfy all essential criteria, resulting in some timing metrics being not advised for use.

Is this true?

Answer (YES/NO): NO